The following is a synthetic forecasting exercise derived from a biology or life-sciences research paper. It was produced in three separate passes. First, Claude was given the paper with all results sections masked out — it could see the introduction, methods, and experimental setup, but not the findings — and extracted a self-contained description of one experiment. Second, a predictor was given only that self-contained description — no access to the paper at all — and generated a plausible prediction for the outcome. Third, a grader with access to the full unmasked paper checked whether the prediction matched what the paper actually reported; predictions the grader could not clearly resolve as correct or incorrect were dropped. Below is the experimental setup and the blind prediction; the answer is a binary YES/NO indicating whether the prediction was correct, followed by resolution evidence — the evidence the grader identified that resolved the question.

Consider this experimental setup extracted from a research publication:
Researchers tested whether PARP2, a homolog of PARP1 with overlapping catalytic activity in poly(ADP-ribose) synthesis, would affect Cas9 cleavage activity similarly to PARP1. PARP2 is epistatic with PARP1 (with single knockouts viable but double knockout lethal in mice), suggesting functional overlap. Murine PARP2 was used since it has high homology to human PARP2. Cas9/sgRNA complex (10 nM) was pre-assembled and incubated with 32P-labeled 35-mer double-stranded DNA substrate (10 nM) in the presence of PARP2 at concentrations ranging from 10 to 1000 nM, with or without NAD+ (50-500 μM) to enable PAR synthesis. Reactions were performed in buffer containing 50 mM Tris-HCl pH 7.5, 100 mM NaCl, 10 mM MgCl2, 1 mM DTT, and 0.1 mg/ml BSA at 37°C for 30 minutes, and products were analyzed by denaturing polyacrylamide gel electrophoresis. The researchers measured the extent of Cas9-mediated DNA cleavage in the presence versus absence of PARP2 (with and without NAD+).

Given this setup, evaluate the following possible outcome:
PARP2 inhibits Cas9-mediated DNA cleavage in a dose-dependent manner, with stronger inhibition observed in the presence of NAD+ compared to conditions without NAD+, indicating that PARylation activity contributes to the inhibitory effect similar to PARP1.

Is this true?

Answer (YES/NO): NO